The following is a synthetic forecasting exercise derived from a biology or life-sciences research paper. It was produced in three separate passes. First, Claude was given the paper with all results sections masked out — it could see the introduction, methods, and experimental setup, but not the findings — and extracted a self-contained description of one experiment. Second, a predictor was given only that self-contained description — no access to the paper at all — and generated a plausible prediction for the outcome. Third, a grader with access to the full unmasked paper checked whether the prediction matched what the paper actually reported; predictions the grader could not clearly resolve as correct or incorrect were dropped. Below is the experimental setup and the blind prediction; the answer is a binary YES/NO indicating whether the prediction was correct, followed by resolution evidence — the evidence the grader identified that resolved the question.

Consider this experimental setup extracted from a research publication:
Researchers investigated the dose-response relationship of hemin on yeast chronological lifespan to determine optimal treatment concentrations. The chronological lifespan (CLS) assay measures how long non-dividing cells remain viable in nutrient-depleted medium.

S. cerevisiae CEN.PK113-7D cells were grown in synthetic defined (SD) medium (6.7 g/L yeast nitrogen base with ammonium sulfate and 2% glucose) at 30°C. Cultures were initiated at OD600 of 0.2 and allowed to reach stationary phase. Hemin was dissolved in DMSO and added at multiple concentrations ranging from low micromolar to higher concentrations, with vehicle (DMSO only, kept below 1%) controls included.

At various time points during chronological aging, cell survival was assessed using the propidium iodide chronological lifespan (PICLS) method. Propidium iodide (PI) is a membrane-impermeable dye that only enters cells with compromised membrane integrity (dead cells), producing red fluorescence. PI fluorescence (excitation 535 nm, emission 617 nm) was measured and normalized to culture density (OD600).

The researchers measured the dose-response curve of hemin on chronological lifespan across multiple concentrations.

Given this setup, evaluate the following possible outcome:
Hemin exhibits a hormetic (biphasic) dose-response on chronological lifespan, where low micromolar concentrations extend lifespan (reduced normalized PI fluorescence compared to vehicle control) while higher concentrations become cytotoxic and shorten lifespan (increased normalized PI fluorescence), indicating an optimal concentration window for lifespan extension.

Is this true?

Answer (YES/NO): NO